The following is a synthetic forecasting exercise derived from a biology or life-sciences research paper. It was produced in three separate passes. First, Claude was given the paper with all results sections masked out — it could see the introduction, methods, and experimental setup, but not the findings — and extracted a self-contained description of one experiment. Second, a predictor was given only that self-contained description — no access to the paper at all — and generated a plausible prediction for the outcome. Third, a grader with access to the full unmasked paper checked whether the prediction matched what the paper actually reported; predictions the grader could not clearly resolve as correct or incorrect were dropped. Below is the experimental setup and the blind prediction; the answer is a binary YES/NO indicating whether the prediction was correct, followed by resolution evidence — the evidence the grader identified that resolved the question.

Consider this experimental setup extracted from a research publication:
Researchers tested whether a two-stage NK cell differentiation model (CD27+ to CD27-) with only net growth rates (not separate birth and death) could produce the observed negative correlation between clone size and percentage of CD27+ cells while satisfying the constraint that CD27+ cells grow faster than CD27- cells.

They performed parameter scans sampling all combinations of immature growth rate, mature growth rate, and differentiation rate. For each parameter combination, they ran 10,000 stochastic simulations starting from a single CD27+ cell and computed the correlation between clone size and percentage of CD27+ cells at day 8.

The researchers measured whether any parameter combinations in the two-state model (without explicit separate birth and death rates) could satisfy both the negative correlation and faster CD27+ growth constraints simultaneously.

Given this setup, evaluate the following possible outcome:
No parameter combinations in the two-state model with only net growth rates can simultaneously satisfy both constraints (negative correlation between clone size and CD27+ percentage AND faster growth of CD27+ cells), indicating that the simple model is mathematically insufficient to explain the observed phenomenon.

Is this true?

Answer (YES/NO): YES